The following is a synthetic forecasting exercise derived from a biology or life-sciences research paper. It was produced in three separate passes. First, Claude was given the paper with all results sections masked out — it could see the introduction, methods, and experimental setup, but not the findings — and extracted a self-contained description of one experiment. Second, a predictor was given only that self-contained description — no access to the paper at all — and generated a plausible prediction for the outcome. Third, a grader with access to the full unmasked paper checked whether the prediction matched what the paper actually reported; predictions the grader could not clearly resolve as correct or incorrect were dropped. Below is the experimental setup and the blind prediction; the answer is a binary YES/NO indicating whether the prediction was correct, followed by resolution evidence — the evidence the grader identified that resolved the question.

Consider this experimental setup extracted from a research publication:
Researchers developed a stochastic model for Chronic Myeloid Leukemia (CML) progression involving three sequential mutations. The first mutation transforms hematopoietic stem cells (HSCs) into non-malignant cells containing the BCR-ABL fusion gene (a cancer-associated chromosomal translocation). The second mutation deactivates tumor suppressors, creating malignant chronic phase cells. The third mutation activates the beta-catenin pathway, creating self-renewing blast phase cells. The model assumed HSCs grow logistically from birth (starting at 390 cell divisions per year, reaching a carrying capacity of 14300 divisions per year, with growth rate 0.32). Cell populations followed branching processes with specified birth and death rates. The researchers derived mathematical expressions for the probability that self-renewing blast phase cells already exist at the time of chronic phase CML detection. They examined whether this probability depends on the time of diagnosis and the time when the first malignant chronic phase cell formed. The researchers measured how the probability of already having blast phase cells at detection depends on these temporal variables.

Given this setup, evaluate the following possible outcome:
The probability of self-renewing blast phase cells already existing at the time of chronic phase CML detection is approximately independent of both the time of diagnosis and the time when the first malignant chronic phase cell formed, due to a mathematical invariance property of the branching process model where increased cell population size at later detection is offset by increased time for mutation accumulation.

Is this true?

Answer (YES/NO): YES